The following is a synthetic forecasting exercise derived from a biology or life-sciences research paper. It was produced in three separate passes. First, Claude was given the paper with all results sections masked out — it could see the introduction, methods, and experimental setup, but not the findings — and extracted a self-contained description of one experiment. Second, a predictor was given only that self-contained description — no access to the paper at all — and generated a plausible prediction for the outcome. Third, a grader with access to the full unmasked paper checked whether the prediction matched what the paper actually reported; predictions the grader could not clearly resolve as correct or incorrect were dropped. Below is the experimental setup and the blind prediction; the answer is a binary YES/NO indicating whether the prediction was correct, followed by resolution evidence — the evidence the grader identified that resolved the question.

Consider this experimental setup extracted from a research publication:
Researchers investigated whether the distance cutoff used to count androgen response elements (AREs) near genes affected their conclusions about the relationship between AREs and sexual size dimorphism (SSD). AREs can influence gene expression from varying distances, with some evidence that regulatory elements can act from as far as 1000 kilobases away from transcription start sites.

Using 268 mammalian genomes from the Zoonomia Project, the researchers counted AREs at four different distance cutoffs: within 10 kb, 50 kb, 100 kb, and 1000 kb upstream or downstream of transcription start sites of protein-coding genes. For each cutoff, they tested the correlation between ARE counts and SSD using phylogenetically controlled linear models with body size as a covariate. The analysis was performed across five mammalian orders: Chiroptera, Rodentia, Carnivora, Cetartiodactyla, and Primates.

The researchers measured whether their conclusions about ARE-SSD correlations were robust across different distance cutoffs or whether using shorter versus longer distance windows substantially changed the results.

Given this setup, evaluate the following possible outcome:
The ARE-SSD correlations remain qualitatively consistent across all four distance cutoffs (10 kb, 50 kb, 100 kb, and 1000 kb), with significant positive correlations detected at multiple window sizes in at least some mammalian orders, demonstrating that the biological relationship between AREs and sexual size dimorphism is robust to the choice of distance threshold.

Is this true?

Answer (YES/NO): YES